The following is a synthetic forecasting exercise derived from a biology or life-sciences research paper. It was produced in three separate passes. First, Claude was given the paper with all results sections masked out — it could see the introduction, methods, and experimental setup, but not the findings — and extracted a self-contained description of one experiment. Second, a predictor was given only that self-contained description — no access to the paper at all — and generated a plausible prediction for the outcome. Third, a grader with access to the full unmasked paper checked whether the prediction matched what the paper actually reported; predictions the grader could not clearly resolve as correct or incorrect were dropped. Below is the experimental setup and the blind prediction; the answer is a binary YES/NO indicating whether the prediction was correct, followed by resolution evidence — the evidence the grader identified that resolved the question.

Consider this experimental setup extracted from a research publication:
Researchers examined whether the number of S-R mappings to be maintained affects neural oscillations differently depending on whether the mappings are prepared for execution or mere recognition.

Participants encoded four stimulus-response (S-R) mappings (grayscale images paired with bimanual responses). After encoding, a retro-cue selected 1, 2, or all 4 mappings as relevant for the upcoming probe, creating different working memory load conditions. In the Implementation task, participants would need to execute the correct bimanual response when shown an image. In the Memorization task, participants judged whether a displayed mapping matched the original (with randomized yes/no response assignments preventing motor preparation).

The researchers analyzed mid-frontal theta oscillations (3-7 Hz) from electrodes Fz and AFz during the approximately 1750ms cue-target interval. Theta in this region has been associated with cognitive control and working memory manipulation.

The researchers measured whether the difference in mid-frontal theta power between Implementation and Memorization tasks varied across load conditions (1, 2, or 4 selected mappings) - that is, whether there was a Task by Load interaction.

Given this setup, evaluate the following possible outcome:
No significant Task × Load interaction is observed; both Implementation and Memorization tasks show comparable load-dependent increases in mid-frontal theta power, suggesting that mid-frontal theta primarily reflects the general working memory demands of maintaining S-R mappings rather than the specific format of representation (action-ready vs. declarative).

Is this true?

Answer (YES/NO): NO